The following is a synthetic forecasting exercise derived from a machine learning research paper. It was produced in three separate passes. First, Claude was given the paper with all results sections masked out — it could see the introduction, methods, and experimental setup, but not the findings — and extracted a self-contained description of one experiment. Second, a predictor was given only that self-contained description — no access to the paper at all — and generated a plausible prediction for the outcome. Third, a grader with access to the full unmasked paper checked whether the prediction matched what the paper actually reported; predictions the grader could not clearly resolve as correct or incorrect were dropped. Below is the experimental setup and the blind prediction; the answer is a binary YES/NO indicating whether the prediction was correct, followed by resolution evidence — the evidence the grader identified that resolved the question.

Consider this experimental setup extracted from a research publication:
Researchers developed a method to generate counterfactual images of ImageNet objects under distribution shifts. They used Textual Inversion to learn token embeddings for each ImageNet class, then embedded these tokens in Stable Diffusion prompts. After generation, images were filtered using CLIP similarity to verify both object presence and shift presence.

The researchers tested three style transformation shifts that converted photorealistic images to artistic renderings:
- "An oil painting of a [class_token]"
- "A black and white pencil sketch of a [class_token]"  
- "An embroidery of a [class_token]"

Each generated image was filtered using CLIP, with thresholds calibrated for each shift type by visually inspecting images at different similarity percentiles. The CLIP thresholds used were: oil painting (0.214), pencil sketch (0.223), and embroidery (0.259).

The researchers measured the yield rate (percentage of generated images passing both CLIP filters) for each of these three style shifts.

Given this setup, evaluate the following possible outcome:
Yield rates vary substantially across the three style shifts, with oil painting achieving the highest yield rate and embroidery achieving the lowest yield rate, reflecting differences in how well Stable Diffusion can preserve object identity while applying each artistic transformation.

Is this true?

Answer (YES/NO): YES